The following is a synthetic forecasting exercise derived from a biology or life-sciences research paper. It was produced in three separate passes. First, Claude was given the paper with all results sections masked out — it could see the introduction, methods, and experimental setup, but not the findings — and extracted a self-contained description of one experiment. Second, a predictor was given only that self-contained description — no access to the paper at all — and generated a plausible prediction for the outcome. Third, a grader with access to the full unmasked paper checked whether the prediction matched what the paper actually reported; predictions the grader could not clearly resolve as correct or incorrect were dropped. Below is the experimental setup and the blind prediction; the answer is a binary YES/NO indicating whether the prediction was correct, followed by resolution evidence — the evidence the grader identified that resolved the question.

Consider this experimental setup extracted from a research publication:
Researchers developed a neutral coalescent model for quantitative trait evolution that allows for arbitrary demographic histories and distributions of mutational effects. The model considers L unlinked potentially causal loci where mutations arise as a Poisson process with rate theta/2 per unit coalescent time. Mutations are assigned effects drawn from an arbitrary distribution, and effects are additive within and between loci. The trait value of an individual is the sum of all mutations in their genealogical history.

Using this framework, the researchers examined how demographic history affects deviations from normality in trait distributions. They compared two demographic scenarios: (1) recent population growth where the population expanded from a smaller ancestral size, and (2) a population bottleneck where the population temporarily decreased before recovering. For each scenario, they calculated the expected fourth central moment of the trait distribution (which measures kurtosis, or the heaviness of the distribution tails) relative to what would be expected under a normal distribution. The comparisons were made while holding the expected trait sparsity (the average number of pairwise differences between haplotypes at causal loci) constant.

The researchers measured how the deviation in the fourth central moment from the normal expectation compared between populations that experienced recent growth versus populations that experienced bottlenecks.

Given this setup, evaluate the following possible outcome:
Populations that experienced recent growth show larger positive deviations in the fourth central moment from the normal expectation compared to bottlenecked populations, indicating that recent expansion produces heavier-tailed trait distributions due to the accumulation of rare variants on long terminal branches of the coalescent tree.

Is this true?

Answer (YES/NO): YES